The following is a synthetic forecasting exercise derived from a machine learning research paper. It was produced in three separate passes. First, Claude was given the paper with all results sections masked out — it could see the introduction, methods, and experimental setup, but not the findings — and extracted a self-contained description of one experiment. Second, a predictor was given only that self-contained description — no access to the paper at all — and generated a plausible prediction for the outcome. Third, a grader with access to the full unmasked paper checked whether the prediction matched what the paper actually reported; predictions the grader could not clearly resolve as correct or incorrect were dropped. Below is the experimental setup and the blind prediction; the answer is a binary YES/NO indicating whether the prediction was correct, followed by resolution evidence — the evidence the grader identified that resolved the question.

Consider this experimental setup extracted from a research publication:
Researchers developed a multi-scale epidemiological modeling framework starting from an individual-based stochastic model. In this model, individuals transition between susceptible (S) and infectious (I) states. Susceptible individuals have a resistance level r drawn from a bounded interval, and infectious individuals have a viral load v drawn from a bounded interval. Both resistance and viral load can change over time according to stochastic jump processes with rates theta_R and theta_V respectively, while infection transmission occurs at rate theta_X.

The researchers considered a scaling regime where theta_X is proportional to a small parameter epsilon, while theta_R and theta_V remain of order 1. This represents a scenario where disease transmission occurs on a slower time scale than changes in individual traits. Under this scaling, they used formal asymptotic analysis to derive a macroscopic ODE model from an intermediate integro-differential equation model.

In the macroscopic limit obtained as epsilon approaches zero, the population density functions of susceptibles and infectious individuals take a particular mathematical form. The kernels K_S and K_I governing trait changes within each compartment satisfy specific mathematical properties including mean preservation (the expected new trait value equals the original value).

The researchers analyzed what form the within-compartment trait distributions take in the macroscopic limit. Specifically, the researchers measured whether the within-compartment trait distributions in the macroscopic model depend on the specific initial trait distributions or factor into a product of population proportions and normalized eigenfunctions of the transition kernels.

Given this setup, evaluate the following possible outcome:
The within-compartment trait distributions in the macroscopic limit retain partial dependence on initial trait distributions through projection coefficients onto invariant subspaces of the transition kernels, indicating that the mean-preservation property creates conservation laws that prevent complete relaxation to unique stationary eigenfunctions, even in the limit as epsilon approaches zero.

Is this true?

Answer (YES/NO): NO